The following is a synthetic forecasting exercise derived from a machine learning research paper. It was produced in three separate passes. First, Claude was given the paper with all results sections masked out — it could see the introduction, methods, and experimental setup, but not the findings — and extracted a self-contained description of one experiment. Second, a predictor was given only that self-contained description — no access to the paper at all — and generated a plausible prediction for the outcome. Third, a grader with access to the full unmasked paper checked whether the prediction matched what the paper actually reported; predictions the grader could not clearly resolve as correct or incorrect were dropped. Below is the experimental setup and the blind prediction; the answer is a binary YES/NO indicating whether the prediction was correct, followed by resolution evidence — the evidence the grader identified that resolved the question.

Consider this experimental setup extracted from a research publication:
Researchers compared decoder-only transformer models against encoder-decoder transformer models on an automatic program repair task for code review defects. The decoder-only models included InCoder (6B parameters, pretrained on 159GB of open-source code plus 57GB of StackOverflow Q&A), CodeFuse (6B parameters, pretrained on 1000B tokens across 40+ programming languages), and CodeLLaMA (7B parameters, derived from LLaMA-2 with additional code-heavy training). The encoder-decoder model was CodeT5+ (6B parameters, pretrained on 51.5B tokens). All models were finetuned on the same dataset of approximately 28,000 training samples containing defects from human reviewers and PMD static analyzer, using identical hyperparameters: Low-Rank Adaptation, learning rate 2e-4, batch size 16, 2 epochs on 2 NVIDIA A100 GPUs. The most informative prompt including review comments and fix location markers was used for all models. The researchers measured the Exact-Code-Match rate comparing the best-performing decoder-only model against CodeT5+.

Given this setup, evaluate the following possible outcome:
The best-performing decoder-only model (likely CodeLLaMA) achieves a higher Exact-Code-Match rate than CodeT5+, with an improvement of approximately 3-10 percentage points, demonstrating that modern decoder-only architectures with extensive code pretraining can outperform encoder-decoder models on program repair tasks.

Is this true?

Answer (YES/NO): YES